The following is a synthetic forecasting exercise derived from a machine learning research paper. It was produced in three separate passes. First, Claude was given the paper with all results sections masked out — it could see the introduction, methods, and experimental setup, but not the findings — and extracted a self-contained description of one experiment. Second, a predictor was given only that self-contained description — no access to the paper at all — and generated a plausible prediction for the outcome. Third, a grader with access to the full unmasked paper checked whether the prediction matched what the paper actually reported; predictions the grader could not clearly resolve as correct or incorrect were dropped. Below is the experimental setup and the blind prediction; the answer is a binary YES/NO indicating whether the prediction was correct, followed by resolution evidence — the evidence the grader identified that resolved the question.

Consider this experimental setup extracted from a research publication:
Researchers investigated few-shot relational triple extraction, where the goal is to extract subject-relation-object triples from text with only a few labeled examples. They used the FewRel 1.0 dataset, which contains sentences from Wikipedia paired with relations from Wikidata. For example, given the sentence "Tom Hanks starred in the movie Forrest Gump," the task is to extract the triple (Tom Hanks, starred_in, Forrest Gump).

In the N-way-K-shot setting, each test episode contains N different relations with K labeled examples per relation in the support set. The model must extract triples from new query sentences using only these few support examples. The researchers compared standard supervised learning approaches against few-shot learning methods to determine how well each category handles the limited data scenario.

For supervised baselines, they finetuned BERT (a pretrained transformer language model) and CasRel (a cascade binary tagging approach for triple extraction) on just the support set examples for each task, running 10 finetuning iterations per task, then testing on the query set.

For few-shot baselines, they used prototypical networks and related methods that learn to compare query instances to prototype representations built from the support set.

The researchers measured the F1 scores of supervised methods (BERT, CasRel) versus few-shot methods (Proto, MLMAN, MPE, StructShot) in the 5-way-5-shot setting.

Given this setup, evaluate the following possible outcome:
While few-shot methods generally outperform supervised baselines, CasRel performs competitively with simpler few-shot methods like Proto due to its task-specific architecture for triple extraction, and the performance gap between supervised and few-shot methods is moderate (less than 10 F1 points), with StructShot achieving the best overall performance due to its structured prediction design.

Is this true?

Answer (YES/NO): NO